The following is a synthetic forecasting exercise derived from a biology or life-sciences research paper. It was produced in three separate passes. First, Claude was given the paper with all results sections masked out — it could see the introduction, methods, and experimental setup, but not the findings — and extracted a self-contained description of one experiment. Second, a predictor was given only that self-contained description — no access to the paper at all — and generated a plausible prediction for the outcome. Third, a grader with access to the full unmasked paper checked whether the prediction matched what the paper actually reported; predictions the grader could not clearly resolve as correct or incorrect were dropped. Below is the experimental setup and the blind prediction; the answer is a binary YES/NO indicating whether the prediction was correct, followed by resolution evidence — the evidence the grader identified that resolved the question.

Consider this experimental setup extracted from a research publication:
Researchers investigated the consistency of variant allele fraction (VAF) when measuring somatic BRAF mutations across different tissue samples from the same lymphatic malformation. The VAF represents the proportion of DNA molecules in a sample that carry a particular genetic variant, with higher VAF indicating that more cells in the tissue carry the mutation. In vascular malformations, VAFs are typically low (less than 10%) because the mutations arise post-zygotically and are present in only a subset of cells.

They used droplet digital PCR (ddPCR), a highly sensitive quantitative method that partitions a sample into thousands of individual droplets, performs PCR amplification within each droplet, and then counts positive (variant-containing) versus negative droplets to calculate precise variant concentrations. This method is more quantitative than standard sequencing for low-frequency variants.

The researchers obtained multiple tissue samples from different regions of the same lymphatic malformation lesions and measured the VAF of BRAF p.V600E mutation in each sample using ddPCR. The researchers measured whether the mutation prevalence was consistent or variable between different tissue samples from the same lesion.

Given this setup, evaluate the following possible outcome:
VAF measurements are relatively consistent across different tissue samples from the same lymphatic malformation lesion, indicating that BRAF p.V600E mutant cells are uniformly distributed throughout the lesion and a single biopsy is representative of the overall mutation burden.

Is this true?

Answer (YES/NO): NO